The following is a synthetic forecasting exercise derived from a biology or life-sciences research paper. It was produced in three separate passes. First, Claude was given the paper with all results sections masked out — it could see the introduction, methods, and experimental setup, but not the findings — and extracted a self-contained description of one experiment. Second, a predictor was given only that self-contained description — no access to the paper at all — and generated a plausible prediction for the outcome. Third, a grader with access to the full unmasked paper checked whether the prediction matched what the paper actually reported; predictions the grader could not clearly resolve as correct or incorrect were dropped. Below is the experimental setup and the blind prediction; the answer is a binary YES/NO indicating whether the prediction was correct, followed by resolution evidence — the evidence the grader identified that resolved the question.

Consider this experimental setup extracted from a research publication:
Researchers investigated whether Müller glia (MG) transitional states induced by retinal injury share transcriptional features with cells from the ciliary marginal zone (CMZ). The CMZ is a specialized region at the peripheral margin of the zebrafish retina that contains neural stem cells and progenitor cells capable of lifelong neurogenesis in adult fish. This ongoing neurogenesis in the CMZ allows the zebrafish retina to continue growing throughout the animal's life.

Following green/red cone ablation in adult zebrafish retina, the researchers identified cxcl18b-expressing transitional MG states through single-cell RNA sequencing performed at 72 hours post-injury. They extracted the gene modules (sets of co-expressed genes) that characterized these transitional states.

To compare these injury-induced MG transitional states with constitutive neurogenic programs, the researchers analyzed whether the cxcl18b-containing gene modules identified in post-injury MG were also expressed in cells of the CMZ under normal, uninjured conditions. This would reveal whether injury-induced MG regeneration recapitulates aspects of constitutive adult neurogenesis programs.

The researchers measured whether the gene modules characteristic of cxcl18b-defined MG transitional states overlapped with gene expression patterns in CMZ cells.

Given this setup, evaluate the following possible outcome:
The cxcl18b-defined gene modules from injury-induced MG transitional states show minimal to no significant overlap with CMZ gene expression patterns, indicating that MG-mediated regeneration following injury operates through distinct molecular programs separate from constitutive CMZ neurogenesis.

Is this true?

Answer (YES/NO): NO